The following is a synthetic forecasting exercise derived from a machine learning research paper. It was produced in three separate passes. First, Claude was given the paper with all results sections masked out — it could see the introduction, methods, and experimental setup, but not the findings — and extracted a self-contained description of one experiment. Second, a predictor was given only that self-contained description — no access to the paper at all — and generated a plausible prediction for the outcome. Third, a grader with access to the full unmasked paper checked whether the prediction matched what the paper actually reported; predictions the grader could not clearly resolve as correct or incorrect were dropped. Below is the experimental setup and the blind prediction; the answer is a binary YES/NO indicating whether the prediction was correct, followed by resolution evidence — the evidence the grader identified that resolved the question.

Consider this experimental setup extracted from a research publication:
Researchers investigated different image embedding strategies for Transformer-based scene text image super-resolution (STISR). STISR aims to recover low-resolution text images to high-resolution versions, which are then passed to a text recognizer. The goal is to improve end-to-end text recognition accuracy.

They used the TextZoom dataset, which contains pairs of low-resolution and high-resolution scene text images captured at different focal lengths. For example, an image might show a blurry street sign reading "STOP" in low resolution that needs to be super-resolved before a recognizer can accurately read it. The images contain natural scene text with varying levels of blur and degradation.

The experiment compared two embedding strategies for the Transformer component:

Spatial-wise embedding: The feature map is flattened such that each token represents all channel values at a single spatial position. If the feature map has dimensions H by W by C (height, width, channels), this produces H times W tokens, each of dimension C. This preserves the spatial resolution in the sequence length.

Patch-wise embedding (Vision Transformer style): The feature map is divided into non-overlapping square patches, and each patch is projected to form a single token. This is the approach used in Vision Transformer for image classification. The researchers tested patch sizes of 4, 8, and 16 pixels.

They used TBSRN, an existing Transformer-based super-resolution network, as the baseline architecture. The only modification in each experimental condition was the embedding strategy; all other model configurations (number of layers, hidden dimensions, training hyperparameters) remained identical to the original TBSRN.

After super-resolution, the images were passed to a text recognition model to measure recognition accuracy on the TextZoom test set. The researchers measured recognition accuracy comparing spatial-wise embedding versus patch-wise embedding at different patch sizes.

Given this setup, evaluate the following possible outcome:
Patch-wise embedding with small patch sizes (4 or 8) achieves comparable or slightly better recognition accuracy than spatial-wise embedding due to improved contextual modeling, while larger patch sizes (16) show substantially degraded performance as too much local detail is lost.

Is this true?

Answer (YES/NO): NO